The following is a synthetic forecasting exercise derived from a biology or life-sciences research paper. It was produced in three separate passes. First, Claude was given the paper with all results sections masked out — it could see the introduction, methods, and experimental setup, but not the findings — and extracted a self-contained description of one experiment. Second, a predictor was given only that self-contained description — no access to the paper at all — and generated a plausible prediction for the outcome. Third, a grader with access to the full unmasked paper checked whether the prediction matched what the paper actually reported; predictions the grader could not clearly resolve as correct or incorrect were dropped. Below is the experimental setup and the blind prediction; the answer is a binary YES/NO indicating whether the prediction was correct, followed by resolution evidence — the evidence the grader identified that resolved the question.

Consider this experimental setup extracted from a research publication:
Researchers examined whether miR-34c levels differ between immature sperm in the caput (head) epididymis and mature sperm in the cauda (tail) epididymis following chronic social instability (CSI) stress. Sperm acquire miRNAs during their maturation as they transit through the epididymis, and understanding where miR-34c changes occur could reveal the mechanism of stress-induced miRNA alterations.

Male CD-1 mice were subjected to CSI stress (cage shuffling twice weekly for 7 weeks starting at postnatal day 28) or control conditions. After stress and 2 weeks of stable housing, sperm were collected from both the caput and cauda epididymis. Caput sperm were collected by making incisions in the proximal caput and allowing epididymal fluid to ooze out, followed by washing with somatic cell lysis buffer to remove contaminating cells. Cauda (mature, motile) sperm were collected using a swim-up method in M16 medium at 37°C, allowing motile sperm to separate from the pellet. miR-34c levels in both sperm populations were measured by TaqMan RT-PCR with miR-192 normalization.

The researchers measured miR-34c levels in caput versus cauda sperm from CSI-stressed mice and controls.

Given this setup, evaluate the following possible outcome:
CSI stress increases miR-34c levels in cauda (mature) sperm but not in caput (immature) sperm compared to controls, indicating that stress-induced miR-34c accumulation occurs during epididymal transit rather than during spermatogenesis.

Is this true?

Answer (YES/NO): NO